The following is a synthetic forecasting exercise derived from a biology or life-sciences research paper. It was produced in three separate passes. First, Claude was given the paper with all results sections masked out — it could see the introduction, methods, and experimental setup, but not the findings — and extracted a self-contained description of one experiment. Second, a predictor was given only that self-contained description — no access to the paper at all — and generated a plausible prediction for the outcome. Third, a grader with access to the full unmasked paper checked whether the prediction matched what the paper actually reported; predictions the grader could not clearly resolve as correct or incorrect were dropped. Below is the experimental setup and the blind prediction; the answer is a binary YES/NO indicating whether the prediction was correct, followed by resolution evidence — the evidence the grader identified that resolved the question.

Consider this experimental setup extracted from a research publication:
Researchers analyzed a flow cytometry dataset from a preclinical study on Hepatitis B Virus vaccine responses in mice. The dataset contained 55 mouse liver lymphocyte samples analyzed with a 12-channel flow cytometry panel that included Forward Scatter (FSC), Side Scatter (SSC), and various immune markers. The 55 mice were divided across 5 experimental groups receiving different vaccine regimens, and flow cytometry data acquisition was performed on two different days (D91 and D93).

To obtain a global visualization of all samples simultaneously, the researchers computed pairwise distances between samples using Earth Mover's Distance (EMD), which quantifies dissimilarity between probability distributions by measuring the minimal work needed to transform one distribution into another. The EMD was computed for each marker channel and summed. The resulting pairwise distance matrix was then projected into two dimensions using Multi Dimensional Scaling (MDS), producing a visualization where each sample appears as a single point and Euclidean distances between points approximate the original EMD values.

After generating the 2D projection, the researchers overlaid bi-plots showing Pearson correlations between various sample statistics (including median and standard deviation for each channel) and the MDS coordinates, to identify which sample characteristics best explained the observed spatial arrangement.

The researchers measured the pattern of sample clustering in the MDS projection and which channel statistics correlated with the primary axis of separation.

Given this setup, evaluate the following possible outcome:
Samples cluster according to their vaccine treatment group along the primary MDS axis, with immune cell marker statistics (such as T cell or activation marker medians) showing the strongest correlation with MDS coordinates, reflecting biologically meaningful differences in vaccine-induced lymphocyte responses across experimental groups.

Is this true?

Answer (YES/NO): NO